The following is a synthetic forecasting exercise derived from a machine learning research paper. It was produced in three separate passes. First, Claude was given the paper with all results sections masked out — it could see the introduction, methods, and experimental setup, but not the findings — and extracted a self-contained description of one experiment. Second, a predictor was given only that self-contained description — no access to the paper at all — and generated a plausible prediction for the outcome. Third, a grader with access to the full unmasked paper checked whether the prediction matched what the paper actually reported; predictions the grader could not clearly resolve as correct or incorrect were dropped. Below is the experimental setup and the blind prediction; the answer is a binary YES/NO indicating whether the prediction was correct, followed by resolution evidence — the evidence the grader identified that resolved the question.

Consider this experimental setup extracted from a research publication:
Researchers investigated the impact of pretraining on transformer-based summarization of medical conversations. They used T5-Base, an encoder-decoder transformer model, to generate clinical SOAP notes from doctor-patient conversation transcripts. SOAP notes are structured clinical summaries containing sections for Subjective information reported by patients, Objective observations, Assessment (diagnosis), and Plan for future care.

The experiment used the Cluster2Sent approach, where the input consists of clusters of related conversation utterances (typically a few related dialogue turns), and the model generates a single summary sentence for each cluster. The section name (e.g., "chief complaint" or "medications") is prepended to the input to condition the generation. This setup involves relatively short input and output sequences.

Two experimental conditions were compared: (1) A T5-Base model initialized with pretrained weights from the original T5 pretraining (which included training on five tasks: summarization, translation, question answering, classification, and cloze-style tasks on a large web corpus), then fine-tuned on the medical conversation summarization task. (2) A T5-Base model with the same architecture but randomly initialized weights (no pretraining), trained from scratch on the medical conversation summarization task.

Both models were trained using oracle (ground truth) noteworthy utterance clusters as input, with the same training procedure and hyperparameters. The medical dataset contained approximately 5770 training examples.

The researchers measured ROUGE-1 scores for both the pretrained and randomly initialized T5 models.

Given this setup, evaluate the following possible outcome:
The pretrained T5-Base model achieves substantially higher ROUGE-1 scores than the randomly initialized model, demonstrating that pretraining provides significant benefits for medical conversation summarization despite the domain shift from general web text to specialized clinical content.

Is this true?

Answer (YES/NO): YES